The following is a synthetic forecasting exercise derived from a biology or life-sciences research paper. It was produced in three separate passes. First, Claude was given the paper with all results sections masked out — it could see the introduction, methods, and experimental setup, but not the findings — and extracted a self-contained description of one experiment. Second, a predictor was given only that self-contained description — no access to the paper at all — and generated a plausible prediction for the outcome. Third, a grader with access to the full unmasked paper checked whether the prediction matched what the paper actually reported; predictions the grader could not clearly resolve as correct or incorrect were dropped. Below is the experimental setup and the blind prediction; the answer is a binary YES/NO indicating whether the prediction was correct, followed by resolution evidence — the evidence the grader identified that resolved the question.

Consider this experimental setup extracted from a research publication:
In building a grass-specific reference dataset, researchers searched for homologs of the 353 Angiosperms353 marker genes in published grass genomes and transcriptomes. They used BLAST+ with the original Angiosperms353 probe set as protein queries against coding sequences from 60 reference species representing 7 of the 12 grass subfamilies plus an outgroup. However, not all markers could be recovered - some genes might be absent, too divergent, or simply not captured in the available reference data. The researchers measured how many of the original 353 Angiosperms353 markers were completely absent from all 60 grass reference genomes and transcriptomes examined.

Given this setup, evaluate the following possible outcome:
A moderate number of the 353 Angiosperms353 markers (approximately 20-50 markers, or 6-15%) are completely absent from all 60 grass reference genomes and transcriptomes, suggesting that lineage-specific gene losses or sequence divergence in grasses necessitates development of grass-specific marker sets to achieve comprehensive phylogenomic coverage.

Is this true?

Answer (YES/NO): NO